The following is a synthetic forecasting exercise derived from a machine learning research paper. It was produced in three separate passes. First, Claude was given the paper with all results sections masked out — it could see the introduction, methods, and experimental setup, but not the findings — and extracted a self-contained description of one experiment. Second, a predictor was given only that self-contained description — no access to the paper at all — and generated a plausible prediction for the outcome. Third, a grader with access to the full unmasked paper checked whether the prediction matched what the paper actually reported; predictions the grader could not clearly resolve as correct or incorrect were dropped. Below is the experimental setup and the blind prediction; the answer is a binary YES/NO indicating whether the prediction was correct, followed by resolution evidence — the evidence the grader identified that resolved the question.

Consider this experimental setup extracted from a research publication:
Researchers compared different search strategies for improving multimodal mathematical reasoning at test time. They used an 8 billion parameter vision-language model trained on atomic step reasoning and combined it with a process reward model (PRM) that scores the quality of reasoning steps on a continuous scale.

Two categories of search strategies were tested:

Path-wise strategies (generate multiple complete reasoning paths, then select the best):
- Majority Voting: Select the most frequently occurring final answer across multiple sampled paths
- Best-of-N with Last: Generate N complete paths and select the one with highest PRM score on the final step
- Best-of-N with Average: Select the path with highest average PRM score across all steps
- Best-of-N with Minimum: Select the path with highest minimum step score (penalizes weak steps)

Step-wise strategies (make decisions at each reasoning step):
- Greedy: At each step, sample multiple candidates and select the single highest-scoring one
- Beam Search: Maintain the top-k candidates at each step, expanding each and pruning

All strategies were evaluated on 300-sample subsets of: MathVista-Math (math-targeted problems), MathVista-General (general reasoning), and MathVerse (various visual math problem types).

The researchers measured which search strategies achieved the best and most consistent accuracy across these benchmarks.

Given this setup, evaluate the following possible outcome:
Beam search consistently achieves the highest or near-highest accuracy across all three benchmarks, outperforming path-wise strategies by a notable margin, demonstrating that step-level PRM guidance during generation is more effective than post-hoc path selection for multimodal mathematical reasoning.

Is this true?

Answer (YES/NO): NO